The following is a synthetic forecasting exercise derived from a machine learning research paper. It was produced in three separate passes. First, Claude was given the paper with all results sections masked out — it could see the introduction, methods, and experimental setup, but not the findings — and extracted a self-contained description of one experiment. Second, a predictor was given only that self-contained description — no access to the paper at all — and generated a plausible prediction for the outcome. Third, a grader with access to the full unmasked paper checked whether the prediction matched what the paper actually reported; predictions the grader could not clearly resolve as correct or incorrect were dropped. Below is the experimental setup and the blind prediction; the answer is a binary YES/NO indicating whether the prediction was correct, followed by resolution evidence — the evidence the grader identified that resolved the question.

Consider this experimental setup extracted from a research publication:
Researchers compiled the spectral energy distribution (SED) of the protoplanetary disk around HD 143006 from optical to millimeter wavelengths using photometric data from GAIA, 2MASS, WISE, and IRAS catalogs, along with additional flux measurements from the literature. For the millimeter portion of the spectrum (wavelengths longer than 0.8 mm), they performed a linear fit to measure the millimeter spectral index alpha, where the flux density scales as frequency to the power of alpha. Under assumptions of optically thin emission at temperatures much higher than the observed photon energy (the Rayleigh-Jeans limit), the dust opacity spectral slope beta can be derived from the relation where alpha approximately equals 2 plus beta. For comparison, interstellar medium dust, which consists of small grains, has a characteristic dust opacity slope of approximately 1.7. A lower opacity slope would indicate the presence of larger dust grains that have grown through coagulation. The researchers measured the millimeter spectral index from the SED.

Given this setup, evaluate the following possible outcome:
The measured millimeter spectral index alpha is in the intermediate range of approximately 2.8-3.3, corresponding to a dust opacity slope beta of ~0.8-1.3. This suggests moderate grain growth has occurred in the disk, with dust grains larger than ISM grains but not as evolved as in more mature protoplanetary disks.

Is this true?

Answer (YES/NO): YES